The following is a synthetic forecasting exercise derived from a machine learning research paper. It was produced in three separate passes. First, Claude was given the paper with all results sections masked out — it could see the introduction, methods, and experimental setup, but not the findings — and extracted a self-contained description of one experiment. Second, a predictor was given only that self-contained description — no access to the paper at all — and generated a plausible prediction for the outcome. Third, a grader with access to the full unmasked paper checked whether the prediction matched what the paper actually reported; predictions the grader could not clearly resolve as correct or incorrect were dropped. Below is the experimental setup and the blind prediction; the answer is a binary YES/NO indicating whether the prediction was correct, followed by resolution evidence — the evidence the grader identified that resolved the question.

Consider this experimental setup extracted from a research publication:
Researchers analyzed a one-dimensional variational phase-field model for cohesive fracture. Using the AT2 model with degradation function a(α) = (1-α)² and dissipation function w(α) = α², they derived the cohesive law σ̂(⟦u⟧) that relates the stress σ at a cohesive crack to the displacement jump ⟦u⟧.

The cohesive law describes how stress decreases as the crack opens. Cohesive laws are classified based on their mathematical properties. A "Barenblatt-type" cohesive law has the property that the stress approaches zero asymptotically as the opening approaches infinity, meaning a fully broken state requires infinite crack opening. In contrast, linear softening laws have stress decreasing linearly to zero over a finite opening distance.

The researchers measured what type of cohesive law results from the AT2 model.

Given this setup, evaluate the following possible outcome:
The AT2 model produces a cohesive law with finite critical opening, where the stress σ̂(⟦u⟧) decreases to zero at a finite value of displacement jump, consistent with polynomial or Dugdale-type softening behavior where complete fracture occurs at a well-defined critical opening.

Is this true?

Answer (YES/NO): NO